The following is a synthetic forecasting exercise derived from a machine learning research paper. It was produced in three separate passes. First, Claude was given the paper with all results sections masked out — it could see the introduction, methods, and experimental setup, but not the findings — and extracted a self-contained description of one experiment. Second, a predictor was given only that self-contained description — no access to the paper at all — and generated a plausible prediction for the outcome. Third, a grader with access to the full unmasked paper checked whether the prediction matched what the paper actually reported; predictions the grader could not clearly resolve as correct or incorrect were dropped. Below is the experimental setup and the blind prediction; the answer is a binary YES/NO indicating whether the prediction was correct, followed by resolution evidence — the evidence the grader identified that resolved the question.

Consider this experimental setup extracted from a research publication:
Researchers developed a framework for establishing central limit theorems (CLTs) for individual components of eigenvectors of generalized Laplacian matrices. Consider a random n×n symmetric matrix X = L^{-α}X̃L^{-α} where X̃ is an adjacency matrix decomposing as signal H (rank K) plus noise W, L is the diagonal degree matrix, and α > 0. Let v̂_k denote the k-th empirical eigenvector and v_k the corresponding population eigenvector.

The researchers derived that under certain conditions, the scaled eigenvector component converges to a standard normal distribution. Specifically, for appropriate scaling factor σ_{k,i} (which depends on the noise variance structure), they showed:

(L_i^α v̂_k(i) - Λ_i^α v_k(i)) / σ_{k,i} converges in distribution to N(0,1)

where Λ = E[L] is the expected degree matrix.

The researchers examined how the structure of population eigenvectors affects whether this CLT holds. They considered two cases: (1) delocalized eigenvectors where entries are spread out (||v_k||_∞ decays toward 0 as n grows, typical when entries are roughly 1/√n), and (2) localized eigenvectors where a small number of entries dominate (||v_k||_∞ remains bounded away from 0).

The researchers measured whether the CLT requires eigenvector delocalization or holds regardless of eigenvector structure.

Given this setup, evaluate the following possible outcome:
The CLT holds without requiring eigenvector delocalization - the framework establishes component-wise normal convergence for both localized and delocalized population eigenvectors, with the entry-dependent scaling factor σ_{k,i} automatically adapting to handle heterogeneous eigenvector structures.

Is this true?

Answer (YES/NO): NO